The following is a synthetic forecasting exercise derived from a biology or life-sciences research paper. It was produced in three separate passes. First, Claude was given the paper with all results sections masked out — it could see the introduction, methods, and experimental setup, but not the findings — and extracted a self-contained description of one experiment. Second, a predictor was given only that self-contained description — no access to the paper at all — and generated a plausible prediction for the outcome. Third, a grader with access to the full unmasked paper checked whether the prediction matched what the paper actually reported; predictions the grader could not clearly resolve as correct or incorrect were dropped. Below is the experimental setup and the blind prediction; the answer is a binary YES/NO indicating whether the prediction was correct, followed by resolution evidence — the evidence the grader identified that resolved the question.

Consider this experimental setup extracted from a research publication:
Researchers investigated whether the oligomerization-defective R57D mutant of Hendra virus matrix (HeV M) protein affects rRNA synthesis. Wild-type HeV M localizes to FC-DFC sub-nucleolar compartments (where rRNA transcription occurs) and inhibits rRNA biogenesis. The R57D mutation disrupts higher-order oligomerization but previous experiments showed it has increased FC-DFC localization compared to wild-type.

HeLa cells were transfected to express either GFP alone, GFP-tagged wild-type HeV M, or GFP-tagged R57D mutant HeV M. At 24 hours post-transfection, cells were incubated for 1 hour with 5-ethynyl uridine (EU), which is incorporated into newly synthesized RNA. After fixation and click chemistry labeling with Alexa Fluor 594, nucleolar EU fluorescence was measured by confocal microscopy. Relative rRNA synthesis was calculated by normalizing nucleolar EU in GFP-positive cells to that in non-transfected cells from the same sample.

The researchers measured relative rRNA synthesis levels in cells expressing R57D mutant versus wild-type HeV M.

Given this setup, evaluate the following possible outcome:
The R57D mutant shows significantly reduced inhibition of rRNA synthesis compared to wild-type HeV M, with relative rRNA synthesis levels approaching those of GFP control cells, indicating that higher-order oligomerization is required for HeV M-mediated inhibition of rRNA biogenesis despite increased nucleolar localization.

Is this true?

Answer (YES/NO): NO